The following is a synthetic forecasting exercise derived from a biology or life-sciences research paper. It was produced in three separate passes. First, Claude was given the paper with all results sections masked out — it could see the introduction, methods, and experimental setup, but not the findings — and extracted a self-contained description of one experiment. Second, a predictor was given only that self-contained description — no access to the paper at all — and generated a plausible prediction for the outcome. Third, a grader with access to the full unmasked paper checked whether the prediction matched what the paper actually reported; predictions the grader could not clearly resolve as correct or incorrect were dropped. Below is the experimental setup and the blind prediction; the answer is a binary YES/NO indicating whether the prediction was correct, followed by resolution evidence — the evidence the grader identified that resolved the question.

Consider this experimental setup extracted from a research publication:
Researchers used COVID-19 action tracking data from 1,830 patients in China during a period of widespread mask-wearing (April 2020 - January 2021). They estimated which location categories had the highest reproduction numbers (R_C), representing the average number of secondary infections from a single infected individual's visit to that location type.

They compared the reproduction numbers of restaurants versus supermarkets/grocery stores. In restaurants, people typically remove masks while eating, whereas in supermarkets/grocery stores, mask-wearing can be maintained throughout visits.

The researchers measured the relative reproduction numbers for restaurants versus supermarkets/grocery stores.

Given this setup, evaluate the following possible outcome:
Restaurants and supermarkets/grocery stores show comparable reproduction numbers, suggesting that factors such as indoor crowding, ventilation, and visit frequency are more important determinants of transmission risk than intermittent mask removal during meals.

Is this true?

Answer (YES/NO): NO